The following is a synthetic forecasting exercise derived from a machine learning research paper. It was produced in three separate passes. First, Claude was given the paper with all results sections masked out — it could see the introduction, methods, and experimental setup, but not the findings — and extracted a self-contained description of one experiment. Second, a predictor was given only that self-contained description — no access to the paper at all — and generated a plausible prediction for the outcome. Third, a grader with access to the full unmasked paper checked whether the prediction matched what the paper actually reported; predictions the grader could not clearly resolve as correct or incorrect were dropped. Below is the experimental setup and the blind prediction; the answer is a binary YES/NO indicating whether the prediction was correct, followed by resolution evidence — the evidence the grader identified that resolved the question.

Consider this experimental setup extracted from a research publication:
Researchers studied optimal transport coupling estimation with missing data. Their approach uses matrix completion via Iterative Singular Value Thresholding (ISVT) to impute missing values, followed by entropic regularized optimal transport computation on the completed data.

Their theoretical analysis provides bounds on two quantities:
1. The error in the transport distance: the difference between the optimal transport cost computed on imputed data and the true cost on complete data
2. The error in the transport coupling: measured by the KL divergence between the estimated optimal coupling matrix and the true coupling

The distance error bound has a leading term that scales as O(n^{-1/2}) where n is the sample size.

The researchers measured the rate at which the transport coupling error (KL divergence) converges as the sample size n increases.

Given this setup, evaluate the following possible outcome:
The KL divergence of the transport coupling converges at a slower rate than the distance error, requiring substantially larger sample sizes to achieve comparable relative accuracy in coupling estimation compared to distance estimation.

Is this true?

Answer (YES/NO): YES